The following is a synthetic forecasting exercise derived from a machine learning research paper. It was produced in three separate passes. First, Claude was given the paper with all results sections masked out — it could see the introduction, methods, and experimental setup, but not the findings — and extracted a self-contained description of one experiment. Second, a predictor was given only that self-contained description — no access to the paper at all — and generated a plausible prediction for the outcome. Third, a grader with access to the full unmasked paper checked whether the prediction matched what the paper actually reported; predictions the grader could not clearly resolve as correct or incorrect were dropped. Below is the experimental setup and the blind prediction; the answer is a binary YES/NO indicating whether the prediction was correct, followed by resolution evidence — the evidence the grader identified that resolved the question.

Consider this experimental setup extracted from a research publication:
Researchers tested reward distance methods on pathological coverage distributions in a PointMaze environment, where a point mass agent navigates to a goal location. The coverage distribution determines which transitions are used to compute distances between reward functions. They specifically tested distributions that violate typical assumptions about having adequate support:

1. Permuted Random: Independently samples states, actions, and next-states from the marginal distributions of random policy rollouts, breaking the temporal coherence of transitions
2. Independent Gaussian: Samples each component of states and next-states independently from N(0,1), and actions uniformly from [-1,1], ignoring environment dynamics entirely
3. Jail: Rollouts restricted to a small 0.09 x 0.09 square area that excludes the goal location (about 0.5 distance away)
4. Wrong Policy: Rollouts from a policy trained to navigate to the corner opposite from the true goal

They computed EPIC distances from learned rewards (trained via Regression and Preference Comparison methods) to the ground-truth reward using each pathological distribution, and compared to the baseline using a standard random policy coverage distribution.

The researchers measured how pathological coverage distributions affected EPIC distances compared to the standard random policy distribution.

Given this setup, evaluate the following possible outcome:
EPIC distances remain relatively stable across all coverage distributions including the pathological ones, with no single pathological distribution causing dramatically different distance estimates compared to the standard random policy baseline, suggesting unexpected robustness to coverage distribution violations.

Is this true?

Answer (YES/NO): NO